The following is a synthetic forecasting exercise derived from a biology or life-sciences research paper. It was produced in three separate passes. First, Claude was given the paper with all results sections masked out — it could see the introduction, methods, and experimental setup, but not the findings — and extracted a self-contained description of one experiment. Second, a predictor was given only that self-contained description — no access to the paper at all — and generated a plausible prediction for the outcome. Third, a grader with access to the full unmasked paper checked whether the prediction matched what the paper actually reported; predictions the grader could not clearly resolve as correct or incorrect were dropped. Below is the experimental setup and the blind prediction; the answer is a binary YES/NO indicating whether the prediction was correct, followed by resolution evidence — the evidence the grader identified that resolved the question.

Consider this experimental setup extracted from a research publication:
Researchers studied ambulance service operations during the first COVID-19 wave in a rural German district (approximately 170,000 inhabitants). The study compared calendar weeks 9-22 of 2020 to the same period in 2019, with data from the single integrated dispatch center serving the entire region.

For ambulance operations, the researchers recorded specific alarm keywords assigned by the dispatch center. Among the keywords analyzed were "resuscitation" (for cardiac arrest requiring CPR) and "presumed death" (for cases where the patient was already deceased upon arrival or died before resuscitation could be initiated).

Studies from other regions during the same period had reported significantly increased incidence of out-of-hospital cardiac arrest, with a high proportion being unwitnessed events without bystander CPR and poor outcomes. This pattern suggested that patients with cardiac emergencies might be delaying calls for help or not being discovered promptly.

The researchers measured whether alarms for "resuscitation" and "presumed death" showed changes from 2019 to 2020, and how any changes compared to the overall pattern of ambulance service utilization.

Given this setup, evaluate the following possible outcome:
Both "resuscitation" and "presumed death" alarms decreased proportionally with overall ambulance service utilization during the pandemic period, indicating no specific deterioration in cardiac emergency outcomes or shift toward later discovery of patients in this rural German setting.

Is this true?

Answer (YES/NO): NO